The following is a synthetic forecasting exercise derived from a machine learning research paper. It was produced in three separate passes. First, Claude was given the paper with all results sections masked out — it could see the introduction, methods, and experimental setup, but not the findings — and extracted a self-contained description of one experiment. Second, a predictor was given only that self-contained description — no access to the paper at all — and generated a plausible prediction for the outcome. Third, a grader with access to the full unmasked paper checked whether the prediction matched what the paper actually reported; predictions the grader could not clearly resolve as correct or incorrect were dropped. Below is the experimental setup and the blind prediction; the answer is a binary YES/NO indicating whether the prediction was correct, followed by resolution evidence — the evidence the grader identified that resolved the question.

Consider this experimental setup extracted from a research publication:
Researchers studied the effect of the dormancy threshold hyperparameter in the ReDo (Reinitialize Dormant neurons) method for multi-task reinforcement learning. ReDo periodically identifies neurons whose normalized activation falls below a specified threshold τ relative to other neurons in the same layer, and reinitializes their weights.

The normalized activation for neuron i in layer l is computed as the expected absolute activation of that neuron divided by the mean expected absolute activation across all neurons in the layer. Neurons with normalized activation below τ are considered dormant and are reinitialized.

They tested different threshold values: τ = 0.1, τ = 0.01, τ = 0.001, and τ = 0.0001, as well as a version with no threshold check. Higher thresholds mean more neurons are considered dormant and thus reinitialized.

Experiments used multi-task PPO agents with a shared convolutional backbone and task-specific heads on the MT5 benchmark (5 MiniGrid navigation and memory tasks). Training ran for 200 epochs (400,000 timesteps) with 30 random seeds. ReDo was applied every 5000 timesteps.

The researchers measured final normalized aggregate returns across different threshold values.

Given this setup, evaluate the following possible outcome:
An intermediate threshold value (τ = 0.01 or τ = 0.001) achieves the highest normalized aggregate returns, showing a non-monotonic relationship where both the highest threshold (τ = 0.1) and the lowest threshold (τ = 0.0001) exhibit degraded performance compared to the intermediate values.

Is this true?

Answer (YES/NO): NO